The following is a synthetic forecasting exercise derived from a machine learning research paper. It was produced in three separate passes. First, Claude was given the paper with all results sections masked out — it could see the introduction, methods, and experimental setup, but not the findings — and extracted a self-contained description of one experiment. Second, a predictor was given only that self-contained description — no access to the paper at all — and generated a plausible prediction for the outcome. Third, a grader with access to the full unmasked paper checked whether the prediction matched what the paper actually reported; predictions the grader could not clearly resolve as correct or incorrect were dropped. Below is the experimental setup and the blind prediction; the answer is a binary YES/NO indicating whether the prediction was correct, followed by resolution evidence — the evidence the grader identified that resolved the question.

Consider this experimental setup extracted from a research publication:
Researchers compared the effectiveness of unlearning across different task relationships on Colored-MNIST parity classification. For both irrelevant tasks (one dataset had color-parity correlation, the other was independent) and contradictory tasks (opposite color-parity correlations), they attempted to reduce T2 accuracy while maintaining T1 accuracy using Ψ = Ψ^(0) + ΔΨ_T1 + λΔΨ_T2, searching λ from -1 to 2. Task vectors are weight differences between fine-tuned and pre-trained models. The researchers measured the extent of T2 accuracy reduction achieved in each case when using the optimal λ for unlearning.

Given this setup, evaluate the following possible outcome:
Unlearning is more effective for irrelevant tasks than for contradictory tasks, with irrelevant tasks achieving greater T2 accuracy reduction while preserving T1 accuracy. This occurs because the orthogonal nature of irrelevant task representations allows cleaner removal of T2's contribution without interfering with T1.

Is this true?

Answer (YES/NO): NO